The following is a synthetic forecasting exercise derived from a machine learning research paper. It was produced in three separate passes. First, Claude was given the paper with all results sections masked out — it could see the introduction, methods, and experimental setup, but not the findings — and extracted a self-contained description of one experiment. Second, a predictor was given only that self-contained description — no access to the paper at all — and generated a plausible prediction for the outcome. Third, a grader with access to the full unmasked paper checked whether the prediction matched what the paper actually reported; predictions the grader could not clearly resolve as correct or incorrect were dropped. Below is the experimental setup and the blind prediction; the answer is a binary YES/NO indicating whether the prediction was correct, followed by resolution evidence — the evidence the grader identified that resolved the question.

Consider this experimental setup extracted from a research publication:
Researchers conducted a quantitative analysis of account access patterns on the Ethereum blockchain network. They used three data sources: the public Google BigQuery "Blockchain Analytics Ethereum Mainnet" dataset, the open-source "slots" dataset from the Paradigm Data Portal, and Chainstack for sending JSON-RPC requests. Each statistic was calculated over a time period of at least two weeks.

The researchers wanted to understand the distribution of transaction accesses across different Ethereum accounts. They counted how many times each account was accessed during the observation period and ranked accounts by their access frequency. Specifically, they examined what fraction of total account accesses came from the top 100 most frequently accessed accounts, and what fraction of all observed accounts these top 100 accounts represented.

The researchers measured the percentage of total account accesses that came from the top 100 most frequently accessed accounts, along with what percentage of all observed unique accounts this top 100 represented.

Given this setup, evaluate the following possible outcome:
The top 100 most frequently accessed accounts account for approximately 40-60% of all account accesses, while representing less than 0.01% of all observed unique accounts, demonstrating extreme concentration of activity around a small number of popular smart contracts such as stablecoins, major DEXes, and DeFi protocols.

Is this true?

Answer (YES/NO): YES